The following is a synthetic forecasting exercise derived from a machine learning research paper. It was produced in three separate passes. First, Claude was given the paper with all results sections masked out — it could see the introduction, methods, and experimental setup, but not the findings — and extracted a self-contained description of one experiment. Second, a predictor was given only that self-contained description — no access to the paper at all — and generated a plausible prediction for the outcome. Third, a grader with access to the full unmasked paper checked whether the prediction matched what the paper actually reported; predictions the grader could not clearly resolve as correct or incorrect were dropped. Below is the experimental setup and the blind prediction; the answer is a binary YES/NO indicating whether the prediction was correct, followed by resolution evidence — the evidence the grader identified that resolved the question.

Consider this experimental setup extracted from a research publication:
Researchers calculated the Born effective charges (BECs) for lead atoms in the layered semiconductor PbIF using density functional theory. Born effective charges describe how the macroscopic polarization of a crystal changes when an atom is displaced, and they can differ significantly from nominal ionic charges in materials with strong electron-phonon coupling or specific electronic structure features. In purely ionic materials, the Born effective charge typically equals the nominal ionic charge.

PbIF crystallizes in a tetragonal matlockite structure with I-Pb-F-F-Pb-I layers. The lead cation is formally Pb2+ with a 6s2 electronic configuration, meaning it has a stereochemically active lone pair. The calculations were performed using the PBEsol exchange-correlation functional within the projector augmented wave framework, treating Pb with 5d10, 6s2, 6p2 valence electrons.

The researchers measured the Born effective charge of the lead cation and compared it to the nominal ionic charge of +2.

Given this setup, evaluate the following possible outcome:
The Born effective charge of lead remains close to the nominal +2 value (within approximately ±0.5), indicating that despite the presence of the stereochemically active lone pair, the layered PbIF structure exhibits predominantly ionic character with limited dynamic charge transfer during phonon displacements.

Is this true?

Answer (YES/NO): NO